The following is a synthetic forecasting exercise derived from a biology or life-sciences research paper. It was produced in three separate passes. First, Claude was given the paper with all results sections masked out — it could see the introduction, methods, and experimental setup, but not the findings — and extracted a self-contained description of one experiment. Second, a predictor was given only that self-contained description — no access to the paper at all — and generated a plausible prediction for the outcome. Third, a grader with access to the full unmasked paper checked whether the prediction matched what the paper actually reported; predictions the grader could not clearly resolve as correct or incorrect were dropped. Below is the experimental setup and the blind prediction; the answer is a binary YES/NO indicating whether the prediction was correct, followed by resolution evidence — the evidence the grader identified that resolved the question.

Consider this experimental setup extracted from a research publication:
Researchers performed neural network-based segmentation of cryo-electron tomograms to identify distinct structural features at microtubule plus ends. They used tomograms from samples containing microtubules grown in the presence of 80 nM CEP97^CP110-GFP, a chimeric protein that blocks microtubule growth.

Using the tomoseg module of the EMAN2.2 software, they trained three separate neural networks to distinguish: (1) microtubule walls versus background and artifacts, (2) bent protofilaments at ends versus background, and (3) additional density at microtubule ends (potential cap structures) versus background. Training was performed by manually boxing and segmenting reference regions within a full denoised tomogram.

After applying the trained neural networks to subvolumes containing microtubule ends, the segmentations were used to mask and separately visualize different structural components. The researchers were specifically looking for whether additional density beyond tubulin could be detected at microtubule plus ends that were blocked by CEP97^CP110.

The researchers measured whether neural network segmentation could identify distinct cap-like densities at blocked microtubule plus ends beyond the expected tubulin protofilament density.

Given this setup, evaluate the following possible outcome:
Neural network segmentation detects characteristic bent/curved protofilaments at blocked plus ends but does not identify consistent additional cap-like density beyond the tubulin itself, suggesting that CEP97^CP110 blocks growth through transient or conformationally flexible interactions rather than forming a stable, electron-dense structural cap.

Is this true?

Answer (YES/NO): NO